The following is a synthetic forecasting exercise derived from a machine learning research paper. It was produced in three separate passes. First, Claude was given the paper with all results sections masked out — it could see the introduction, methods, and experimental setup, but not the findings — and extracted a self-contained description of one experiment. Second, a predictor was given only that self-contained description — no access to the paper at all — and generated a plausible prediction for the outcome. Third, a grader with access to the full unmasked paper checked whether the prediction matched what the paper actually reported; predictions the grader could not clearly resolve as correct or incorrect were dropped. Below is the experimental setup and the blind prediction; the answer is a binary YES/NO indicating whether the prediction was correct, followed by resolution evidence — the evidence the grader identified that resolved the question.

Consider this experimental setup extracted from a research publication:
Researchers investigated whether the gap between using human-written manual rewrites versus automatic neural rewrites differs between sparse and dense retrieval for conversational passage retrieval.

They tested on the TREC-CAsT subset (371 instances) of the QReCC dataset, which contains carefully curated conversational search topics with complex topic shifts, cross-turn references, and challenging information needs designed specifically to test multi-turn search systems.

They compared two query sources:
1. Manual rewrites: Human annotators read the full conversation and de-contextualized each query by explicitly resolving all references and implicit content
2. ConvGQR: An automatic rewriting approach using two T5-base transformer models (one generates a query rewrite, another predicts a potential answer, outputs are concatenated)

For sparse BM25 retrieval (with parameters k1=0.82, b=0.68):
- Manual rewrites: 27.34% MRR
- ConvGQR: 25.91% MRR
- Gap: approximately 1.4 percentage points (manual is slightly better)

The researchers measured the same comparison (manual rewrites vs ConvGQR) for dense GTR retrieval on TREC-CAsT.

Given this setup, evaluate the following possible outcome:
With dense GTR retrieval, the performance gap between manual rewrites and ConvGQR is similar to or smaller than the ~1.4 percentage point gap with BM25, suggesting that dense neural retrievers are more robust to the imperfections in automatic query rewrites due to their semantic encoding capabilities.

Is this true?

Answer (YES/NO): NO